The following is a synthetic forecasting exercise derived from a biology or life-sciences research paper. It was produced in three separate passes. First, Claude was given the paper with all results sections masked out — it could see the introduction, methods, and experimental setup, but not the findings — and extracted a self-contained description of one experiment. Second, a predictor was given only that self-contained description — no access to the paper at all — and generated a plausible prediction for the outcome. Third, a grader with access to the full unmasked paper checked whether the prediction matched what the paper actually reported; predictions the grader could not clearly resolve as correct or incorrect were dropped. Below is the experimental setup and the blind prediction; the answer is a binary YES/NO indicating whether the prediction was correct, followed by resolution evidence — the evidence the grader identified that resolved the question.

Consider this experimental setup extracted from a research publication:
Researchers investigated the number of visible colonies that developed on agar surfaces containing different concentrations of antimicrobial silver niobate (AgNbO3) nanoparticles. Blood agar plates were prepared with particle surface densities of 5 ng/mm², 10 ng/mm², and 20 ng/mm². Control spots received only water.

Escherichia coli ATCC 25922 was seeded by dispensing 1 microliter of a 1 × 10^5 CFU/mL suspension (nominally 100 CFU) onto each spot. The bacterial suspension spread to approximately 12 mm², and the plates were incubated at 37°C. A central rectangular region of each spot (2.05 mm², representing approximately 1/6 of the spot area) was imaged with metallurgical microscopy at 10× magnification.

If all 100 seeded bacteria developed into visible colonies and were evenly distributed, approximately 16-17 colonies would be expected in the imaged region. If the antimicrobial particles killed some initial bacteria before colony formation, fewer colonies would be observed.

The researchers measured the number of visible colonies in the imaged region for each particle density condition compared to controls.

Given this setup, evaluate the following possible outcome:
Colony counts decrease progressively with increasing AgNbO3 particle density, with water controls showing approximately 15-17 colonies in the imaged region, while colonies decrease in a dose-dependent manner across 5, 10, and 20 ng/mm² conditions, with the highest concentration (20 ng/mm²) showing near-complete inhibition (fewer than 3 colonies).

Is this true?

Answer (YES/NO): NO